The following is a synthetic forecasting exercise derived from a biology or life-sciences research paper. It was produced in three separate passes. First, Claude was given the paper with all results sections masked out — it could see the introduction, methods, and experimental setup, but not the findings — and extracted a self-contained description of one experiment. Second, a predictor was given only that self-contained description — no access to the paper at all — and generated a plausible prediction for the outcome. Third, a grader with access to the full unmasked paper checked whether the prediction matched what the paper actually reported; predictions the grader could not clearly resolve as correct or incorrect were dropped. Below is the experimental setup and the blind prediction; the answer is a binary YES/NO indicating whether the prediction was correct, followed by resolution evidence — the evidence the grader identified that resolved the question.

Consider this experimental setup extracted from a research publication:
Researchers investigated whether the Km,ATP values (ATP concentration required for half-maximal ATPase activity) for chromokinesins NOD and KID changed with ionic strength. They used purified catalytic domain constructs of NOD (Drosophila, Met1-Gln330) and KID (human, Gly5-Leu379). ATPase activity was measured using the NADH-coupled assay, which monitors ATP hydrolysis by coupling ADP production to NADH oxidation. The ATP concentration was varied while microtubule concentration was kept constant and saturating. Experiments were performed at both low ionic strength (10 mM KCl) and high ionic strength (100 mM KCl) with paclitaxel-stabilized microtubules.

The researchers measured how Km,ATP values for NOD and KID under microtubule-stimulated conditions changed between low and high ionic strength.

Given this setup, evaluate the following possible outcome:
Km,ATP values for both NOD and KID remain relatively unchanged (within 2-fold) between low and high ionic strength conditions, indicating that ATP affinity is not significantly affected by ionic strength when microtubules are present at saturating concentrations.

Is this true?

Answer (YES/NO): YES